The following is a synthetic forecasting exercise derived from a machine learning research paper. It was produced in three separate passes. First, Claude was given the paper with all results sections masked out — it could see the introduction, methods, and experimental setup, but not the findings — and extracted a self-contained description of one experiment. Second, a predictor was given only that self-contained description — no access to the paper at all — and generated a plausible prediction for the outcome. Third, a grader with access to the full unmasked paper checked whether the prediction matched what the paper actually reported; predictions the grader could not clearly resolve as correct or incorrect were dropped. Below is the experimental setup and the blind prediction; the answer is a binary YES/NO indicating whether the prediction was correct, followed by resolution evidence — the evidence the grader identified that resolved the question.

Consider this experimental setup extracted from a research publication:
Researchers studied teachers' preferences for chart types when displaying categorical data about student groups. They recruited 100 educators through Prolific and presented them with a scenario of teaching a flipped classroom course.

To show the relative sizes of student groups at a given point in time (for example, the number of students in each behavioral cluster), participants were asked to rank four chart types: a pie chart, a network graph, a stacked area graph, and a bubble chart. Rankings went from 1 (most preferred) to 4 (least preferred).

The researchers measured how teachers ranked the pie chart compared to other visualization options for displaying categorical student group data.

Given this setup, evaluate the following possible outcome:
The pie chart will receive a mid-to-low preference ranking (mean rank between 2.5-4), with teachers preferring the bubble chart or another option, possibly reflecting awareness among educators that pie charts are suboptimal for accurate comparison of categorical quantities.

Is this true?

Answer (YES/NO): NO